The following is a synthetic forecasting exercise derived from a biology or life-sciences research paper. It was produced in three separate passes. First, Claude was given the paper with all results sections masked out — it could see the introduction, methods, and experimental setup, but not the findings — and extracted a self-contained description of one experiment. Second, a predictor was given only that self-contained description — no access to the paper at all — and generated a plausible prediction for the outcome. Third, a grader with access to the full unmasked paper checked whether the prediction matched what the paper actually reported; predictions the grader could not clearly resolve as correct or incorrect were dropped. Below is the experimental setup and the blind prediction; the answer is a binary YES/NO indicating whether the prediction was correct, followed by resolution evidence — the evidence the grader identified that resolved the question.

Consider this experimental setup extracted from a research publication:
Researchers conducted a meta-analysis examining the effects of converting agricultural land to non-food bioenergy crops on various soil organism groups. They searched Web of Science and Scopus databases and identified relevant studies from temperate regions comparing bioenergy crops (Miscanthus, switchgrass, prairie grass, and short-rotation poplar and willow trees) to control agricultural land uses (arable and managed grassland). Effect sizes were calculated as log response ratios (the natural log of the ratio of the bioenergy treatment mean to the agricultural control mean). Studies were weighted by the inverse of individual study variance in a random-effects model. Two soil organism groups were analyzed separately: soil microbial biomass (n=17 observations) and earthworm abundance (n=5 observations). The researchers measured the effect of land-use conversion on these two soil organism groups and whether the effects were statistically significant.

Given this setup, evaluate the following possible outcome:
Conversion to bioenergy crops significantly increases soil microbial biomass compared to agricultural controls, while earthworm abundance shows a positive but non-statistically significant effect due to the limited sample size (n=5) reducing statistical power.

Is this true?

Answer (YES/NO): YES